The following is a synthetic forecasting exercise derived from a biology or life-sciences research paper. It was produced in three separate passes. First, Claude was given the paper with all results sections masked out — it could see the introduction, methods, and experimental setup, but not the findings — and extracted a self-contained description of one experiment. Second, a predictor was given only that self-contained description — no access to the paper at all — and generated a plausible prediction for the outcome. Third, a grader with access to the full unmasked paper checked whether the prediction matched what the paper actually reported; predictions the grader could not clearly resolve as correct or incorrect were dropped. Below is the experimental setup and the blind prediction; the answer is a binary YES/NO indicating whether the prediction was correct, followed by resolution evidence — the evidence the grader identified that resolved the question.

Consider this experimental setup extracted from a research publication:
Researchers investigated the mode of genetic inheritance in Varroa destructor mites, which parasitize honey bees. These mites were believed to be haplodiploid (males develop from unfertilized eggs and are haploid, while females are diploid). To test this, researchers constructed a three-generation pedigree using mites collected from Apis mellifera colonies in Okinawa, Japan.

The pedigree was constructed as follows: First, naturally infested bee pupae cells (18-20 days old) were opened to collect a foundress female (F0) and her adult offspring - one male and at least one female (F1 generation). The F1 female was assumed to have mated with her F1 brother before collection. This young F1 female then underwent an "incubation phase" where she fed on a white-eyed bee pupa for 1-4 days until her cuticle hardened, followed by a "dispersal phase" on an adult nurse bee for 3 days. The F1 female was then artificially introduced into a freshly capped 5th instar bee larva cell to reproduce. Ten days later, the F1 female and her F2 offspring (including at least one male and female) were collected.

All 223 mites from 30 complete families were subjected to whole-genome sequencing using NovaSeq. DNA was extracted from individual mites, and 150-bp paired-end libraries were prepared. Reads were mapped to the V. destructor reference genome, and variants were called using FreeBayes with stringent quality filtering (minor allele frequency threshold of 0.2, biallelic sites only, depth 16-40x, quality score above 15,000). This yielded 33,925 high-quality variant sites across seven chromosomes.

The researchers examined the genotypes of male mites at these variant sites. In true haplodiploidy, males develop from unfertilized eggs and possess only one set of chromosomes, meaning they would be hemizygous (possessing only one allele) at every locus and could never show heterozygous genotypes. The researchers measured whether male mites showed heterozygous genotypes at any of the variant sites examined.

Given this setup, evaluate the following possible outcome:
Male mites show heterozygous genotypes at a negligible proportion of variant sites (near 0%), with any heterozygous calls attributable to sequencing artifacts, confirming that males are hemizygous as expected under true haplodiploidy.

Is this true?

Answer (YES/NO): NO